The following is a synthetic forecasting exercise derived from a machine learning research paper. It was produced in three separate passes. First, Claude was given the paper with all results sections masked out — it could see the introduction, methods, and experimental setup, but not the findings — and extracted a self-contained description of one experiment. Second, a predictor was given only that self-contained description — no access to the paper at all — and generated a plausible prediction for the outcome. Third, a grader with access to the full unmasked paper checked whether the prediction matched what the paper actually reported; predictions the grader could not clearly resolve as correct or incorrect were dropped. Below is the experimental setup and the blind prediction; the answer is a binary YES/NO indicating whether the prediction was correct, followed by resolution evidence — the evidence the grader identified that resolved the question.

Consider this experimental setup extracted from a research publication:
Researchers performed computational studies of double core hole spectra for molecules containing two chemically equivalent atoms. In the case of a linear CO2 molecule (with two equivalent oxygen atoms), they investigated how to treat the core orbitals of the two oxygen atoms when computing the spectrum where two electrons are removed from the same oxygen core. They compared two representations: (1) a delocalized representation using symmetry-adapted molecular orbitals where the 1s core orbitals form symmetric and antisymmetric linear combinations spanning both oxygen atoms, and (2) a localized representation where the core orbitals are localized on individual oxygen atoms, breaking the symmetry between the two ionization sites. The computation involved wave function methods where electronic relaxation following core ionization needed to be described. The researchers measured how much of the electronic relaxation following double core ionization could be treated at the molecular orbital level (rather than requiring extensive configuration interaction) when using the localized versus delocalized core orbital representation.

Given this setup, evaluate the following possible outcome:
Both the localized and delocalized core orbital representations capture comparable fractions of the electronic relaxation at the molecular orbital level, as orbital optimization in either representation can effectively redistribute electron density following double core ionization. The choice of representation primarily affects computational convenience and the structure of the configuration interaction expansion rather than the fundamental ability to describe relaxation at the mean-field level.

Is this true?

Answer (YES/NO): NO